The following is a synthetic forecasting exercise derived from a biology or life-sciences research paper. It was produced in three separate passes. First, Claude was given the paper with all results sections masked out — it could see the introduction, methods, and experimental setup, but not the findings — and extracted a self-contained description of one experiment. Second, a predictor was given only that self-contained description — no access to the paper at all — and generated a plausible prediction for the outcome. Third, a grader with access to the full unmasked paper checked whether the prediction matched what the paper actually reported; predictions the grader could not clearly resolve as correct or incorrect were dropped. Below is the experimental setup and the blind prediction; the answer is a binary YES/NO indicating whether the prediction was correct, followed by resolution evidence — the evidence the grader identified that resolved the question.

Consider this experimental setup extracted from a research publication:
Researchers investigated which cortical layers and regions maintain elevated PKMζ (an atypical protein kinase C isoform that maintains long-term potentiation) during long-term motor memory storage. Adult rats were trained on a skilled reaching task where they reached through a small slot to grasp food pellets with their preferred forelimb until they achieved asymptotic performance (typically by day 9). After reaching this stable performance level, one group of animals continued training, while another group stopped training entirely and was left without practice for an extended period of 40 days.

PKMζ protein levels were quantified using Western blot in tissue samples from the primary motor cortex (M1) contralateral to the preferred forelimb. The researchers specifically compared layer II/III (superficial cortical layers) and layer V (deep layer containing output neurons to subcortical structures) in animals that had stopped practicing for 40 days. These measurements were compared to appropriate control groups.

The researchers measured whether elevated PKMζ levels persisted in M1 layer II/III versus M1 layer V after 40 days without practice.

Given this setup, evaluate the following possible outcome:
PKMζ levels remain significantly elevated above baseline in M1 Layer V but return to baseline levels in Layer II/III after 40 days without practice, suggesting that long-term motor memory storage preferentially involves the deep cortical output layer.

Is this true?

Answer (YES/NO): YES